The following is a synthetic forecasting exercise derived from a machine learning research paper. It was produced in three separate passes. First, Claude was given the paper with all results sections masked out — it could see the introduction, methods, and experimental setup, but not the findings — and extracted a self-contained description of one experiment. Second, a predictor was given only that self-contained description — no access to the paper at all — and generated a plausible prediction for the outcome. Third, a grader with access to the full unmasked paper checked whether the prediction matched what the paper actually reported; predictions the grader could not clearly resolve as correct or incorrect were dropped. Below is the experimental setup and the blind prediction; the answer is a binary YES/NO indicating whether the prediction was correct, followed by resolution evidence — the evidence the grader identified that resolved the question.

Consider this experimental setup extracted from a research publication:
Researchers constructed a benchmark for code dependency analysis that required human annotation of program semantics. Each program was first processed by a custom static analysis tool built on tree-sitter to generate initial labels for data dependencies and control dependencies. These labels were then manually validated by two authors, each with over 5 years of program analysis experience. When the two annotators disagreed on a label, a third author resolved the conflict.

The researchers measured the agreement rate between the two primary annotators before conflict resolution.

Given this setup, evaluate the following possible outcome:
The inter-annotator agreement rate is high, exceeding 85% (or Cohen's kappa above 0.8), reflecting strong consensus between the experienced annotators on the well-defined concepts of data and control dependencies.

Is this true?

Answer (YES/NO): YES